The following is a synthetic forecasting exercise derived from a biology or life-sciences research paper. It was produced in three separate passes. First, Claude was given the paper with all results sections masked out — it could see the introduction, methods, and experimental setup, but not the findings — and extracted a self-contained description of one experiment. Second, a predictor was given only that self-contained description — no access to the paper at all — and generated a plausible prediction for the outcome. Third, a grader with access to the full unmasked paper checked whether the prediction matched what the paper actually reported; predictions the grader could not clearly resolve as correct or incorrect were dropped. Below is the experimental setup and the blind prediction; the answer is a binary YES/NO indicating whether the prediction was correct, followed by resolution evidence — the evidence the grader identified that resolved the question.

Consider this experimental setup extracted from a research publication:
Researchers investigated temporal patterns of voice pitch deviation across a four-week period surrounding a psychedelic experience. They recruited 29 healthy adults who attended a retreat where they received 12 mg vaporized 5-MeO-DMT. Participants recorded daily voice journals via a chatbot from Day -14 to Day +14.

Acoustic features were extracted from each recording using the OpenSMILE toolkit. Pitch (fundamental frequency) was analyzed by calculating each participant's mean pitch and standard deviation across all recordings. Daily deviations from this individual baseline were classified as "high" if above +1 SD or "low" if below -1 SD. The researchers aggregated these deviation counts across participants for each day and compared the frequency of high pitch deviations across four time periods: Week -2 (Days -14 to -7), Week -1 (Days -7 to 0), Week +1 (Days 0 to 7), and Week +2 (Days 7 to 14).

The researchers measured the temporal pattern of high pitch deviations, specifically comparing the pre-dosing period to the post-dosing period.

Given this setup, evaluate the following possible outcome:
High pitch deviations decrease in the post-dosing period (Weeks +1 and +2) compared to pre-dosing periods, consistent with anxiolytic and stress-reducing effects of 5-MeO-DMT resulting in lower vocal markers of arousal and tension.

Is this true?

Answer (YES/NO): YES